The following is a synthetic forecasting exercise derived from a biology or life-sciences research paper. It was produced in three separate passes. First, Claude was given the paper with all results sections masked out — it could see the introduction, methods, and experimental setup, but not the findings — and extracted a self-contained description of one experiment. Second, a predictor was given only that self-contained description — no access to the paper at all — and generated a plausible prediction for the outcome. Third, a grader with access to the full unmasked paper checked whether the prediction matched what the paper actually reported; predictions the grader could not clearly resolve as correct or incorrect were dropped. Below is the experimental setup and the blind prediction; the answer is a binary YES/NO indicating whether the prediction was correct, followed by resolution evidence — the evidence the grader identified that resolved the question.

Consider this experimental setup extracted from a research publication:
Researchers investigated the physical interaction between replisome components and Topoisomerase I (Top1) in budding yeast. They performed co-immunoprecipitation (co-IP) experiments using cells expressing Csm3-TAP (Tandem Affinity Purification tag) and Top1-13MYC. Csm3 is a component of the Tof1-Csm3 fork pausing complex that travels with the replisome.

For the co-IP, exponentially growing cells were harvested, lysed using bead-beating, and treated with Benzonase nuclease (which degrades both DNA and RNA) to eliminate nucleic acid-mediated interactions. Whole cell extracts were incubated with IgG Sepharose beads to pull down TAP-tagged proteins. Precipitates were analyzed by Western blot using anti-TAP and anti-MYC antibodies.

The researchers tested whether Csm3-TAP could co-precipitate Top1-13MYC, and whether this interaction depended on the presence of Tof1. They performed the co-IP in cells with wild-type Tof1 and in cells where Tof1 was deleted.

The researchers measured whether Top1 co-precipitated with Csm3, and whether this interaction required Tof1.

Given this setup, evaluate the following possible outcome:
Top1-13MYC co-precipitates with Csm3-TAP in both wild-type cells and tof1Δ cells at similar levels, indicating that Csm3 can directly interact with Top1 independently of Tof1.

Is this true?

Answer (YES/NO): NO